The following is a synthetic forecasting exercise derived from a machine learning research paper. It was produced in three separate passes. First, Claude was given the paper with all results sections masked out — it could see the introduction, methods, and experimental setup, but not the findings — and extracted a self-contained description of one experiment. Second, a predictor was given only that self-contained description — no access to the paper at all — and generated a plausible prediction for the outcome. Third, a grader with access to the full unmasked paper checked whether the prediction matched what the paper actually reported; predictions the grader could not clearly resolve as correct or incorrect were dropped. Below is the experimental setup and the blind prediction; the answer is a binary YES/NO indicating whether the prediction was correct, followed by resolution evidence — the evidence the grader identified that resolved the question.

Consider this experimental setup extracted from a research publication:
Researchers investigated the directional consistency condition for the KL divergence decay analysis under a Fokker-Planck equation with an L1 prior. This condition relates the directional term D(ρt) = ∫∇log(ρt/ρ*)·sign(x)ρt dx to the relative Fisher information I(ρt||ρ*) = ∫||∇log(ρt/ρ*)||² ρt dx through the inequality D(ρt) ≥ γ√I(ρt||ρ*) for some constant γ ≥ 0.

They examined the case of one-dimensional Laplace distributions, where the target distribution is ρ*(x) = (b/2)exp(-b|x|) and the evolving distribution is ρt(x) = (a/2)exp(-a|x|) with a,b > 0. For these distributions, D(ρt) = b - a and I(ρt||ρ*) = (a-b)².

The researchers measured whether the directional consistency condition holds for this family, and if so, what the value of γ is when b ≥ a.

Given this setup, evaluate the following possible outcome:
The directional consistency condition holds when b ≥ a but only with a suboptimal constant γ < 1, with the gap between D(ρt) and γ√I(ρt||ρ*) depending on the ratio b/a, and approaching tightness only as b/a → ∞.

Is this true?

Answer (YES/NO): NO